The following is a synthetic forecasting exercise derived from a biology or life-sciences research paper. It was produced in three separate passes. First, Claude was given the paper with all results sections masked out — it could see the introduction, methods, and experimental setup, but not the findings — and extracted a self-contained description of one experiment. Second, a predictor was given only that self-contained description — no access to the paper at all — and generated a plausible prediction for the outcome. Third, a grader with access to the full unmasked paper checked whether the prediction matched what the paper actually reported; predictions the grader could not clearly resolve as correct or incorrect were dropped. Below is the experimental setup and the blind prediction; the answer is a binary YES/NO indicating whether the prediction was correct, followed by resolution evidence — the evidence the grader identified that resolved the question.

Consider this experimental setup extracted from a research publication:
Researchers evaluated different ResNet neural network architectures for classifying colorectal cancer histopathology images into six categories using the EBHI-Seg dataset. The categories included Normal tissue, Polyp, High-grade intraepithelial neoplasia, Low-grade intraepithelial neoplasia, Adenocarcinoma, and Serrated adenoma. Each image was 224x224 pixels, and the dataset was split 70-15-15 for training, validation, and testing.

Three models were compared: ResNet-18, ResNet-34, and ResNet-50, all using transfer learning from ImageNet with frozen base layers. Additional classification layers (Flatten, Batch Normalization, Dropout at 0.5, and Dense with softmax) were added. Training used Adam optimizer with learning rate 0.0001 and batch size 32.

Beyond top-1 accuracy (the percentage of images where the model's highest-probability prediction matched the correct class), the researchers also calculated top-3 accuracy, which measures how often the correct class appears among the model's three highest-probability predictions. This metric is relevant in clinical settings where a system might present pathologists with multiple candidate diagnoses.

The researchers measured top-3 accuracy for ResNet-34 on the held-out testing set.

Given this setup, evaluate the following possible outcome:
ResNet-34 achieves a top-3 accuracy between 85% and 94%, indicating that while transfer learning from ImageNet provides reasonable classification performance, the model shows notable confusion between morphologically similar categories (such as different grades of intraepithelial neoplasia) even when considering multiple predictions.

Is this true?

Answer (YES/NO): NO